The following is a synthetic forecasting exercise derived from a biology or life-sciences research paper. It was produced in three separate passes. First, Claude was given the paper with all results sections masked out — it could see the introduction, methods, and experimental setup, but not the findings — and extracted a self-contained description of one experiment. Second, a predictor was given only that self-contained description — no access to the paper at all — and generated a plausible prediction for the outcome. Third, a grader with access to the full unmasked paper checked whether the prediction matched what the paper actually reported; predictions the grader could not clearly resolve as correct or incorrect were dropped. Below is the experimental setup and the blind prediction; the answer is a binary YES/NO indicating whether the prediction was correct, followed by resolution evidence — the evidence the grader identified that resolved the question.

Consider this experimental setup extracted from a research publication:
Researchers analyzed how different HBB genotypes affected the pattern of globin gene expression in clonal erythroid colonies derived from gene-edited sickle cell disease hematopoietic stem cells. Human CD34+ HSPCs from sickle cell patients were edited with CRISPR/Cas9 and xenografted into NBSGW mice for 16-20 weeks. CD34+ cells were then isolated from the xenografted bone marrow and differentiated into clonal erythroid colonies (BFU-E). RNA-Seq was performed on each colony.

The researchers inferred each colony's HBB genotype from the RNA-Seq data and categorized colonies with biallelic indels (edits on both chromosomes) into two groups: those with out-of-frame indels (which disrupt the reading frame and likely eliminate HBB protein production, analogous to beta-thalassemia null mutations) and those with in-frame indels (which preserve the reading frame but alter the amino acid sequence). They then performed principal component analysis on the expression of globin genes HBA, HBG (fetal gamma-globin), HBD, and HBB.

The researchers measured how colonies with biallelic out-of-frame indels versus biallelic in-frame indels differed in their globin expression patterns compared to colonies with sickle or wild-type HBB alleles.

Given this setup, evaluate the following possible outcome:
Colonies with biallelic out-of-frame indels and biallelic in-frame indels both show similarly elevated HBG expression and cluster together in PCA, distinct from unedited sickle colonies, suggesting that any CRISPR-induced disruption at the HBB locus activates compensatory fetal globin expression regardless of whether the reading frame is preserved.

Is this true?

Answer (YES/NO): NO